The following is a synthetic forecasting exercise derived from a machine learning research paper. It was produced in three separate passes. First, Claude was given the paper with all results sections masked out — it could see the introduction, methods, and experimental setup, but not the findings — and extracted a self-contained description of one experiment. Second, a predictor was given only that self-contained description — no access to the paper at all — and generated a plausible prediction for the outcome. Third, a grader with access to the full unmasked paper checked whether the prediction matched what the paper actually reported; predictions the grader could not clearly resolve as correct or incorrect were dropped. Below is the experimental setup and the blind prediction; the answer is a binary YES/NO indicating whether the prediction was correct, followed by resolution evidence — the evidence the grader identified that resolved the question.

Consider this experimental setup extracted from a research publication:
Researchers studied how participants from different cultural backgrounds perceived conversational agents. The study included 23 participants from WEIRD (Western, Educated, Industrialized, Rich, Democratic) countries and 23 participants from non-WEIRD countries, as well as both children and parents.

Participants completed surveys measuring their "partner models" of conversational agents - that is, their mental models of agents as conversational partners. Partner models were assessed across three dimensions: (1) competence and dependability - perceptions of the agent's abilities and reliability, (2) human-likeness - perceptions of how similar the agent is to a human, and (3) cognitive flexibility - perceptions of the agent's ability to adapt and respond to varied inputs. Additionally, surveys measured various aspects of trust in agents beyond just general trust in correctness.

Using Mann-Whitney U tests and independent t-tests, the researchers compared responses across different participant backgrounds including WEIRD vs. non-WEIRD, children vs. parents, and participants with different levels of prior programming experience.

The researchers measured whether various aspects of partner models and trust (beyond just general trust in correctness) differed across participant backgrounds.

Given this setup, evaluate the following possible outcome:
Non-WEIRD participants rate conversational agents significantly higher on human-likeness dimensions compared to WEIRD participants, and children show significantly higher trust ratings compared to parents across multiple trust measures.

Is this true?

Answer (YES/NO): NO